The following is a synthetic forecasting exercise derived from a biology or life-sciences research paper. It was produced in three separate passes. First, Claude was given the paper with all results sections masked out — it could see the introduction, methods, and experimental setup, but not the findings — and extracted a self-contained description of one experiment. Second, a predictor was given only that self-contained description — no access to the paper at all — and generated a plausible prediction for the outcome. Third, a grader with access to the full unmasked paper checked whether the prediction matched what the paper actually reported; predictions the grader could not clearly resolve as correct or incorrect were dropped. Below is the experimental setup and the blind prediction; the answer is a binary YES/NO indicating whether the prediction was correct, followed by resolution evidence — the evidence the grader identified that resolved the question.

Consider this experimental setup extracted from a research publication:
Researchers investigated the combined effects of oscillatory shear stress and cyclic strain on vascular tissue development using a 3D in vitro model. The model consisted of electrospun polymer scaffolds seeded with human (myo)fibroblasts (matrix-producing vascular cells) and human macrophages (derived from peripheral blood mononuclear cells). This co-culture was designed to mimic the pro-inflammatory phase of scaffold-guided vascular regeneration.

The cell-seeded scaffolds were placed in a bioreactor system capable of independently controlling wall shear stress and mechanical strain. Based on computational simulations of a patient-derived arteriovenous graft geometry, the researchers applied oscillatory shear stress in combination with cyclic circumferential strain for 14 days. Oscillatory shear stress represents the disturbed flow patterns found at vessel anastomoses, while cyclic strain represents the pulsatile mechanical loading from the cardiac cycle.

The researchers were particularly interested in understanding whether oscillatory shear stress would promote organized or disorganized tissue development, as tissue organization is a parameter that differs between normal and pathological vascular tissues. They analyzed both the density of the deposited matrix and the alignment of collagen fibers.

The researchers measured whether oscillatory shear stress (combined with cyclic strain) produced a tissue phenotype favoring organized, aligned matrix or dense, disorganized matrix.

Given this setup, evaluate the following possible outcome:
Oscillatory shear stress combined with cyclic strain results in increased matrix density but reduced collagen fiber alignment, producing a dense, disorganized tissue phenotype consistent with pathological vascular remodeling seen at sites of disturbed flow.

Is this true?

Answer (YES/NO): YES